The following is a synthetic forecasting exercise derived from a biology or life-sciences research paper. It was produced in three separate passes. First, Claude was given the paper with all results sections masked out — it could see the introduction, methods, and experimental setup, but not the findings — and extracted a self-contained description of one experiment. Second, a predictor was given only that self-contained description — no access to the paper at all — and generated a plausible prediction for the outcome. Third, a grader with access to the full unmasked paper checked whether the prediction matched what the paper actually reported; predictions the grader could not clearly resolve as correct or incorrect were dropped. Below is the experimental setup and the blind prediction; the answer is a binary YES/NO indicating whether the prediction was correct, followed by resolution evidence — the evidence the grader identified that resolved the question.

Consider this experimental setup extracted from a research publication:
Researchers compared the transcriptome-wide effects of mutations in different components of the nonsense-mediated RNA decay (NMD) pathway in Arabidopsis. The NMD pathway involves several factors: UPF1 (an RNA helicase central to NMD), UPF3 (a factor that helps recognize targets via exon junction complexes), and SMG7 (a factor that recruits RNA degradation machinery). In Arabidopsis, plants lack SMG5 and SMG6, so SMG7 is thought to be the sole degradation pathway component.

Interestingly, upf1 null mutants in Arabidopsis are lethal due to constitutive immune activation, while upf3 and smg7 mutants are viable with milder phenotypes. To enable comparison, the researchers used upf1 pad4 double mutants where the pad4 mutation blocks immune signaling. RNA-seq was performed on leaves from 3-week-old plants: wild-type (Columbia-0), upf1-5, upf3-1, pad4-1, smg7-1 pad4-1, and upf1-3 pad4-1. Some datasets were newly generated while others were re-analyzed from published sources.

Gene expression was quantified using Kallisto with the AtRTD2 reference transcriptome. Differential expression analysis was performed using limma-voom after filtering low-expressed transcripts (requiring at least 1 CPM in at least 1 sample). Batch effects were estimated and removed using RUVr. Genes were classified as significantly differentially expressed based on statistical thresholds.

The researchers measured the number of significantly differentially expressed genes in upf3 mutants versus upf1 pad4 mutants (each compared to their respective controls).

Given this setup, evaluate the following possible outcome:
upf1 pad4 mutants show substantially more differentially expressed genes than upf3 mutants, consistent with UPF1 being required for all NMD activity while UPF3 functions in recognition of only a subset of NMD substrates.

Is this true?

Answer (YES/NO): YES